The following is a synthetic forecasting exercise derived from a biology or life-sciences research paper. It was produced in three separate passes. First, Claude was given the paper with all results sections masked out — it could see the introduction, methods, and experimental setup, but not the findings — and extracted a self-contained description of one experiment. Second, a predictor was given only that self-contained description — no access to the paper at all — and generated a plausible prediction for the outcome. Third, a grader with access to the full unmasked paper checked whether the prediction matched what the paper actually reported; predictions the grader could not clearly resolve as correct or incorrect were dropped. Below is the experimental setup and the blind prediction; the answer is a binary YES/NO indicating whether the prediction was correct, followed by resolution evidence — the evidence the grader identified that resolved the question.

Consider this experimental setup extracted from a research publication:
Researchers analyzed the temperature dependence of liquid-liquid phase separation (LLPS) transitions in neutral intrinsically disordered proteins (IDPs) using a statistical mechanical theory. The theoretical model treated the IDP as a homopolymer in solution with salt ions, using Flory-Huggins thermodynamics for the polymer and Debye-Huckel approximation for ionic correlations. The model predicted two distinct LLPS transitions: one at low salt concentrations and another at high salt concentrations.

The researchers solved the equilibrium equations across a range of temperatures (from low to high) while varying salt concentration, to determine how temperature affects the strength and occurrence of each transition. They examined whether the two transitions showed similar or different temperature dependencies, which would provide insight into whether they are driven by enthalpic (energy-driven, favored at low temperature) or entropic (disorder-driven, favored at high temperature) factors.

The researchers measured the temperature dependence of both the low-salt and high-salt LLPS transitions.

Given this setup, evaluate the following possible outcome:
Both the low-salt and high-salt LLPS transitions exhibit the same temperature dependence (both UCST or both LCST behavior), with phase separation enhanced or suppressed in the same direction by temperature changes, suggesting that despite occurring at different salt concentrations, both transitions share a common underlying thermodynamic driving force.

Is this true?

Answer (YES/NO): NO